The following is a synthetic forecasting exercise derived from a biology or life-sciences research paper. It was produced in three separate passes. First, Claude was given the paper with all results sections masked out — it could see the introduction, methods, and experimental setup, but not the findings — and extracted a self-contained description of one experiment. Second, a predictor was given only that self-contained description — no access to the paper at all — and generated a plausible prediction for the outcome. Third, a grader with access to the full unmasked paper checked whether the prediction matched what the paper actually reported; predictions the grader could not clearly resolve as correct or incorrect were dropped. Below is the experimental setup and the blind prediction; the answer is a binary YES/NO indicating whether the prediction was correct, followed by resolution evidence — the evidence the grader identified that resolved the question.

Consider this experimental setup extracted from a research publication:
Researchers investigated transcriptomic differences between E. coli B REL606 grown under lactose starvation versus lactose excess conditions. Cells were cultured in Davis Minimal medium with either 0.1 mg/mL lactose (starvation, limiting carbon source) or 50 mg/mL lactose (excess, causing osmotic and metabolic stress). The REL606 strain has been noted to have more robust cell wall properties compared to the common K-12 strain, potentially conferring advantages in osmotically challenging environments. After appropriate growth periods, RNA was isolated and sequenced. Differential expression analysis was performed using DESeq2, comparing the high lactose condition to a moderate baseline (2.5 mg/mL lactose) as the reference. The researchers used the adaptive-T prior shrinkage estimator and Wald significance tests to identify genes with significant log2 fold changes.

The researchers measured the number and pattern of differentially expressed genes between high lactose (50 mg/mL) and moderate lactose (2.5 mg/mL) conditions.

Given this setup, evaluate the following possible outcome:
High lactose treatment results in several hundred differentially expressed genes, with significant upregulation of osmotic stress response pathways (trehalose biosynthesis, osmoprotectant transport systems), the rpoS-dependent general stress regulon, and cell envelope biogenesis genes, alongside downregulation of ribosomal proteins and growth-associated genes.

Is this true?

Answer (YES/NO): NO